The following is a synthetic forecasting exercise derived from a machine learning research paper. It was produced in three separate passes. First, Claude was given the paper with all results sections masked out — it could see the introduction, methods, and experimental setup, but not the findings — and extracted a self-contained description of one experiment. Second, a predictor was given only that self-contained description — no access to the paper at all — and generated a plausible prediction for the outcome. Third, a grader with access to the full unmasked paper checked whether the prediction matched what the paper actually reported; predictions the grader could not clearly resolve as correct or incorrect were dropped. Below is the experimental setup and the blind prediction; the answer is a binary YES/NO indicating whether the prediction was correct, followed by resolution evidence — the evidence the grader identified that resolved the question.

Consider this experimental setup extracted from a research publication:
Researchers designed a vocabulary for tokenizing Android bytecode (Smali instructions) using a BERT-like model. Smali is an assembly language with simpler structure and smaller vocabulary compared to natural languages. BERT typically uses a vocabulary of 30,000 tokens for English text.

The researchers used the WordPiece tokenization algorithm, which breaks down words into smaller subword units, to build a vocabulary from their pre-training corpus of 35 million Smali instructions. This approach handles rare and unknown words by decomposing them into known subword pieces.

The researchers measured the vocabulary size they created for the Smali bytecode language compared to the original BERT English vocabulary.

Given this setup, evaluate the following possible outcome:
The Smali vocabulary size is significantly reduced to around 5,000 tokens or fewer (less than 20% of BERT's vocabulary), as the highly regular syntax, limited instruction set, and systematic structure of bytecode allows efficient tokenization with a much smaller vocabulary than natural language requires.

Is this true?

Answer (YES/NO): NO